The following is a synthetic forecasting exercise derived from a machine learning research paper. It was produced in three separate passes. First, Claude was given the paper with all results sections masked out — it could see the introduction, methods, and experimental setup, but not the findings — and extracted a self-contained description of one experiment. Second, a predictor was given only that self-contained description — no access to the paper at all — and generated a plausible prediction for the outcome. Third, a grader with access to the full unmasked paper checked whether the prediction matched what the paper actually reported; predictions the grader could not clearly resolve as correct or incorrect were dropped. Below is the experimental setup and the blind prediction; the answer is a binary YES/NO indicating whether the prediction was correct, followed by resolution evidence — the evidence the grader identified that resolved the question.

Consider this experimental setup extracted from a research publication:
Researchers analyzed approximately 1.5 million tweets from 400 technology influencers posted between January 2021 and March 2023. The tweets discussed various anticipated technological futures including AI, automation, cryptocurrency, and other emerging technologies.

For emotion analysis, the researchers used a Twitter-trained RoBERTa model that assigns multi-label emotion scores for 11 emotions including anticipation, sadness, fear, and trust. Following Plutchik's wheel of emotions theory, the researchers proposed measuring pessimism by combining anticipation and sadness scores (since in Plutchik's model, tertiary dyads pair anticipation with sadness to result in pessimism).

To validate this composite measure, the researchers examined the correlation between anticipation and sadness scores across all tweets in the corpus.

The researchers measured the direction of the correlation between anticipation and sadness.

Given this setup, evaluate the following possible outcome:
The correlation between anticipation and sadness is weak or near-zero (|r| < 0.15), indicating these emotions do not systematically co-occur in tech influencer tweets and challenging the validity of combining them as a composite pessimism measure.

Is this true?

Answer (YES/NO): NO